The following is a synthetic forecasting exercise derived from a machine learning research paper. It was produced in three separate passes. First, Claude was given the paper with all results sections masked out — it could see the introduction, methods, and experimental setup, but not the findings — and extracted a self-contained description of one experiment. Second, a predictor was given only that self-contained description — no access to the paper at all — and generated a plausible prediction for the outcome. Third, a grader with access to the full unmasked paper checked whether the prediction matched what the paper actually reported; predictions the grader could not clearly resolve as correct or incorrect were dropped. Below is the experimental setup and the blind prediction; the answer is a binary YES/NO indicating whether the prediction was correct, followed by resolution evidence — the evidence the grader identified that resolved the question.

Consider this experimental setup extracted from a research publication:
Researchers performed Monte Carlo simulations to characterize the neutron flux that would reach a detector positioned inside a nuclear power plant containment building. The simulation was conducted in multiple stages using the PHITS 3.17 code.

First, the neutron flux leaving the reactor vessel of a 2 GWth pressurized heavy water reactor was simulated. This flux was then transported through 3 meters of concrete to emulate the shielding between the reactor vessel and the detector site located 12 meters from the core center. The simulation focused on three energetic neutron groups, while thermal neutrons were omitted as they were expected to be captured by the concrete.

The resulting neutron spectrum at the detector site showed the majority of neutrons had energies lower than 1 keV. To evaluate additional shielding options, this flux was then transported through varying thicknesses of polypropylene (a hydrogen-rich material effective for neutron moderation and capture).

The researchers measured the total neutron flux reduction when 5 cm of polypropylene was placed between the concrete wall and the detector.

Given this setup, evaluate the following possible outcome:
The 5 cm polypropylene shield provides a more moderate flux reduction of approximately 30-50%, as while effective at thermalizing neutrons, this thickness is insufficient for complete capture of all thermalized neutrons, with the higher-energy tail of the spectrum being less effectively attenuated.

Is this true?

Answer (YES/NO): NO